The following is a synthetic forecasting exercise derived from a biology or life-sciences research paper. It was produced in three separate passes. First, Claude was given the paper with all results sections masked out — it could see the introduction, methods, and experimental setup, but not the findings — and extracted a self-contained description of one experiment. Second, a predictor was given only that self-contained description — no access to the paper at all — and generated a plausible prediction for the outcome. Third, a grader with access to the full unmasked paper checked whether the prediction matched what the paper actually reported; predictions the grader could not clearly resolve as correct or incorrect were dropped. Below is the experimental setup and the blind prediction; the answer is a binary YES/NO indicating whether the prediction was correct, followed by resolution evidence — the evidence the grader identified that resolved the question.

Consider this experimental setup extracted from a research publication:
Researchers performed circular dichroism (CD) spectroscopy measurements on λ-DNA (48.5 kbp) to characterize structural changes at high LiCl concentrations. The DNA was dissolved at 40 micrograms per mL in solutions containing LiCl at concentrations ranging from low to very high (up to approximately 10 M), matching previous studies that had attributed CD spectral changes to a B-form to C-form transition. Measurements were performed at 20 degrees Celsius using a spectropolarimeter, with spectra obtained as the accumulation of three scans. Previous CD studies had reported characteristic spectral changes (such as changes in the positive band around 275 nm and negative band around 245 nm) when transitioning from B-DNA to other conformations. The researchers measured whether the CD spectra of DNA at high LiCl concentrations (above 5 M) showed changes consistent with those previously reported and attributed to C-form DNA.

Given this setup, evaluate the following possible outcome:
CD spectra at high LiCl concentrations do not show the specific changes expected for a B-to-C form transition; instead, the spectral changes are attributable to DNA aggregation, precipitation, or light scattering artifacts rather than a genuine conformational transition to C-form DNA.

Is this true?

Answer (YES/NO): NO